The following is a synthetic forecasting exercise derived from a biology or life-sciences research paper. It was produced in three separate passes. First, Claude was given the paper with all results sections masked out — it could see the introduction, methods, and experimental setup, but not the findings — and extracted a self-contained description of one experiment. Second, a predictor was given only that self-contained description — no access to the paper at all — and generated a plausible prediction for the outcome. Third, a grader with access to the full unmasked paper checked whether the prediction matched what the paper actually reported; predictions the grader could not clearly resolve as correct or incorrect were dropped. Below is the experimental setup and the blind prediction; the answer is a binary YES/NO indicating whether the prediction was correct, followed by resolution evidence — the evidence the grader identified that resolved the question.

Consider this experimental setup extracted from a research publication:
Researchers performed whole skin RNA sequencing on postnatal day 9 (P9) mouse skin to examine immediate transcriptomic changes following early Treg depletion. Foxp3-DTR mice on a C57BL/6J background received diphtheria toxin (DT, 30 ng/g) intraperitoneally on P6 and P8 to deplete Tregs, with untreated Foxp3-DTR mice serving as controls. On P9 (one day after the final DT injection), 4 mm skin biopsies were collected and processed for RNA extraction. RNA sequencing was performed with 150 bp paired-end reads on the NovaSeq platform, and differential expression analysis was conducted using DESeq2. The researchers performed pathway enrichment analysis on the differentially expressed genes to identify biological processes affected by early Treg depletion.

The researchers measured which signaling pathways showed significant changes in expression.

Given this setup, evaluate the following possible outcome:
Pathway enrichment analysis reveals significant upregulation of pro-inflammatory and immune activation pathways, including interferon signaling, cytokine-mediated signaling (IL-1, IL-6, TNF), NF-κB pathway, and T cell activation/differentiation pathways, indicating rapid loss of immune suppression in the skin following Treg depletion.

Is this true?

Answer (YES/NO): NO